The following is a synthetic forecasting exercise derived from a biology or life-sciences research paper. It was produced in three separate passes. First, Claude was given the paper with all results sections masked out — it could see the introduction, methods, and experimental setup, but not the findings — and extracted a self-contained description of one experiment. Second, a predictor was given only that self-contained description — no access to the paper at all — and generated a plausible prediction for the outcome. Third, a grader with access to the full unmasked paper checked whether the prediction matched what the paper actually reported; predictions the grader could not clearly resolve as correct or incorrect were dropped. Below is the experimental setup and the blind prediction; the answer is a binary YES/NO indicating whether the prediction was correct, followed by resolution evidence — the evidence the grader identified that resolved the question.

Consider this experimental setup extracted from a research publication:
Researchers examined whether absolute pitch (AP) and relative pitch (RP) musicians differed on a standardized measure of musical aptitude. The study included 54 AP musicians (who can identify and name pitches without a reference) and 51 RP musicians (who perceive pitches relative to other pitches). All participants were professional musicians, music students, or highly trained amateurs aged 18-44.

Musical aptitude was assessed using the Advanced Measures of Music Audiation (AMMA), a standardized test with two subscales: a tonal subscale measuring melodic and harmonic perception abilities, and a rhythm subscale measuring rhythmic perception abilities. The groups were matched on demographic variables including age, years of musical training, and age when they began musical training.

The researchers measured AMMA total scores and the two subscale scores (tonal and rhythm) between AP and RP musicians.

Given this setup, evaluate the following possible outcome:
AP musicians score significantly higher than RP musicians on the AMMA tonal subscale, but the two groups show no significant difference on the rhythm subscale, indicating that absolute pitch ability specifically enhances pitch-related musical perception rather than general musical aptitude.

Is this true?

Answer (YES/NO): YES